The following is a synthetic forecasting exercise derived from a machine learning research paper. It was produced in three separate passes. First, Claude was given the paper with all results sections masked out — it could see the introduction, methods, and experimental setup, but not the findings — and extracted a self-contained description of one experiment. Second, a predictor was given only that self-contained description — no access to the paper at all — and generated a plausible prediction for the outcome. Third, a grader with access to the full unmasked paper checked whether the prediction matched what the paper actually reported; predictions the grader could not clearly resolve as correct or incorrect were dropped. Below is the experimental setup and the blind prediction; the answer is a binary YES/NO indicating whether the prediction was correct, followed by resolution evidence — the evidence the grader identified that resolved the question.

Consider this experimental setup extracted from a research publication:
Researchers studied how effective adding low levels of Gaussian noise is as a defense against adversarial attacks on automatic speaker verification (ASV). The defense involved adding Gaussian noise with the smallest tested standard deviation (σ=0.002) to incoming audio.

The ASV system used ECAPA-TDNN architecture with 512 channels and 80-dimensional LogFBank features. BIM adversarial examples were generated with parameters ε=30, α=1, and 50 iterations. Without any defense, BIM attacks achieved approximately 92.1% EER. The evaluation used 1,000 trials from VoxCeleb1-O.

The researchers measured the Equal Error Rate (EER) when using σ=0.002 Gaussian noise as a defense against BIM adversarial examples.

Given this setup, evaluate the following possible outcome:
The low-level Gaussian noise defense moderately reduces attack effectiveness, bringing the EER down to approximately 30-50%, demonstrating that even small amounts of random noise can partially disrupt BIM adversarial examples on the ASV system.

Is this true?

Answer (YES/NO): NO